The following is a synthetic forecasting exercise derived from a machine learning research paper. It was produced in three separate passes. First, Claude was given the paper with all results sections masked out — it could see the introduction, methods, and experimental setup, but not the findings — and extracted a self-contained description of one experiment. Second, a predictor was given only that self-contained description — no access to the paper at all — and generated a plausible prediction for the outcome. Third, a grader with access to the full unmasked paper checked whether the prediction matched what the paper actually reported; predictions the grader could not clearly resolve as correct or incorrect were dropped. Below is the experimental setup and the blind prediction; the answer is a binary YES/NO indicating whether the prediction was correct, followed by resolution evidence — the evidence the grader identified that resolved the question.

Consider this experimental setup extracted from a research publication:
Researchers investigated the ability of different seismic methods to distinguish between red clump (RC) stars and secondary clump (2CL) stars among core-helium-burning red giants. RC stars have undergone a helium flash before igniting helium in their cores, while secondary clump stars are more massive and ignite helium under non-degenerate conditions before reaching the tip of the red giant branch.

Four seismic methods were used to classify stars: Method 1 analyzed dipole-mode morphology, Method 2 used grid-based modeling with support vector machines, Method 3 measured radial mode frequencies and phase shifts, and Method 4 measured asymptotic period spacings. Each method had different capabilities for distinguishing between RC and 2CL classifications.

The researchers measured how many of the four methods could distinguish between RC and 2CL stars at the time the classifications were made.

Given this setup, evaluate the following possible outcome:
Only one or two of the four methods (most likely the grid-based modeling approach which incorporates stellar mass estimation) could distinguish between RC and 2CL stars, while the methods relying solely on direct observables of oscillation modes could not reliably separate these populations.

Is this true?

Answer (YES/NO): NO